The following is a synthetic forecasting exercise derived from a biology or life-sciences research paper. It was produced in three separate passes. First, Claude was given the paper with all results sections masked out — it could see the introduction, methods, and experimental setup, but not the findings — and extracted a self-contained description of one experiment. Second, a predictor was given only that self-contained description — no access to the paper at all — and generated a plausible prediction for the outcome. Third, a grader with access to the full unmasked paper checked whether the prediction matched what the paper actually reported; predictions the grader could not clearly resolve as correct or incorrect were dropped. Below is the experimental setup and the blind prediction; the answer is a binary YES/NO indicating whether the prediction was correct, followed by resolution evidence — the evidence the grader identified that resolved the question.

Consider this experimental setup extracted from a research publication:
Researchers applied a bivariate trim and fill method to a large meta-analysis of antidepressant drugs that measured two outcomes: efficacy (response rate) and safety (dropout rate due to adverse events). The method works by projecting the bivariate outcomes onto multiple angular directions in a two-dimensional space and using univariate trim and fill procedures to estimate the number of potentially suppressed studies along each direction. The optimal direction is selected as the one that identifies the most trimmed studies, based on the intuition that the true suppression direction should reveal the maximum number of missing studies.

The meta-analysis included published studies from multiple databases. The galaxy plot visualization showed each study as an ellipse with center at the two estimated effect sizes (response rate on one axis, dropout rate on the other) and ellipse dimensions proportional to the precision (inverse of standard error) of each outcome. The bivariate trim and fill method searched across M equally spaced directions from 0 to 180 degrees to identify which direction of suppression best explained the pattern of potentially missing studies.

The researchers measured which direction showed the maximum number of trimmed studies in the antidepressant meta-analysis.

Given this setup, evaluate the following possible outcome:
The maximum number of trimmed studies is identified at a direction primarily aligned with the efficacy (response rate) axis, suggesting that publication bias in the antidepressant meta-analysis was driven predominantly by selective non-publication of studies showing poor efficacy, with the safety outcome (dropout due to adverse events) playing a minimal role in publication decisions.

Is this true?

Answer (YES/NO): YES